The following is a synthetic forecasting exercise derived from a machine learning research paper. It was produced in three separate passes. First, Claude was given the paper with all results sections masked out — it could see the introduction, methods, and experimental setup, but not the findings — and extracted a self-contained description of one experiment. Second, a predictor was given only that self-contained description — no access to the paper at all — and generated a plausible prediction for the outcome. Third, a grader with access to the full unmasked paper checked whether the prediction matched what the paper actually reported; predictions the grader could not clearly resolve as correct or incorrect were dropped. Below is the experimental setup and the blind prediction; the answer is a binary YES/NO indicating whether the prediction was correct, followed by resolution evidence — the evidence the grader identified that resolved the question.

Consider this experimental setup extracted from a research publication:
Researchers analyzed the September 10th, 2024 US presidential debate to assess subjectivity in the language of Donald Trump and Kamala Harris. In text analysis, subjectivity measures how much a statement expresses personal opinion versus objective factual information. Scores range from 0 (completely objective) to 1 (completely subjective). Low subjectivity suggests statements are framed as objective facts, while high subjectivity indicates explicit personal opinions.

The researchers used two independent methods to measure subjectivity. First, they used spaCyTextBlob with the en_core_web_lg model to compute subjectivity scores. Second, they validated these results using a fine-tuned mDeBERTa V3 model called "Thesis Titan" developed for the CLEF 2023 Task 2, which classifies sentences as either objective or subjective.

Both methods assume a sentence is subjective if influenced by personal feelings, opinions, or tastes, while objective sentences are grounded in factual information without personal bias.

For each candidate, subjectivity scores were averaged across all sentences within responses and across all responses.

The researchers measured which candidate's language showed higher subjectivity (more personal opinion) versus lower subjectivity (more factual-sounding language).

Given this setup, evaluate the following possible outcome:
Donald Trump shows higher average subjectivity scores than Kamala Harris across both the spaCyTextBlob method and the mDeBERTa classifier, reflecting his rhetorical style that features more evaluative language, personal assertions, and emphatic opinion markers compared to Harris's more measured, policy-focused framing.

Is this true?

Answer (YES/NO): NO